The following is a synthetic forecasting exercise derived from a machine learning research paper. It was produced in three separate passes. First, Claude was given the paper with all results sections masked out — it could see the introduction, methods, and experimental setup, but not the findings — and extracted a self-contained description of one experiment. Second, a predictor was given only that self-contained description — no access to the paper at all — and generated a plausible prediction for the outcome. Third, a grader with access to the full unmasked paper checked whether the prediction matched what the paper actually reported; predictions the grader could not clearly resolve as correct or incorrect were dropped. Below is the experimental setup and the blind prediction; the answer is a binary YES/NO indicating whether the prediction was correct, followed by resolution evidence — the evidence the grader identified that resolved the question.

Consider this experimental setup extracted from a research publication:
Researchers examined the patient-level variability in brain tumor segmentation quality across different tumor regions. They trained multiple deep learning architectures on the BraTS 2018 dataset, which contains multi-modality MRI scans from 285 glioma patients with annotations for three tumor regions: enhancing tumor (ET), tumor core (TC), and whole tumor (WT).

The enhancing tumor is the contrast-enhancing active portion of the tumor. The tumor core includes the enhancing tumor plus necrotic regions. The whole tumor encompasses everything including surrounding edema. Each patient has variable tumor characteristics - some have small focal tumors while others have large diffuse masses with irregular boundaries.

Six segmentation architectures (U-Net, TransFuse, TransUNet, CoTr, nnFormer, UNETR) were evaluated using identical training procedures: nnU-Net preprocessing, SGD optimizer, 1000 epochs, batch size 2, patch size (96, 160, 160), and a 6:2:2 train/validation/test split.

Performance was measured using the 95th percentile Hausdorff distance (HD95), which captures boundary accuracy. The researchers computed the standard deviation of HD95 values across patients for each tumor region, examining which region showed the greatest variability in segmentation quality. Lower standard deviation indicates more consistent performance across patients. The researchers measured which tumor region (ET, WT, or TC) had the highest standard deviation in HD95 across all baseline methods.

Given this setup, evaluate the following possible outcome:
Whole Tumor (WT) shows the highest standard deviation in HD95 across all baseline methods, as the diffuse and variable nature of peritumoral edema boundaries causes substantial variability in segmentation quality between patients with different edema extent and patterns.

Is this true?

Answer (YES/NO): NO